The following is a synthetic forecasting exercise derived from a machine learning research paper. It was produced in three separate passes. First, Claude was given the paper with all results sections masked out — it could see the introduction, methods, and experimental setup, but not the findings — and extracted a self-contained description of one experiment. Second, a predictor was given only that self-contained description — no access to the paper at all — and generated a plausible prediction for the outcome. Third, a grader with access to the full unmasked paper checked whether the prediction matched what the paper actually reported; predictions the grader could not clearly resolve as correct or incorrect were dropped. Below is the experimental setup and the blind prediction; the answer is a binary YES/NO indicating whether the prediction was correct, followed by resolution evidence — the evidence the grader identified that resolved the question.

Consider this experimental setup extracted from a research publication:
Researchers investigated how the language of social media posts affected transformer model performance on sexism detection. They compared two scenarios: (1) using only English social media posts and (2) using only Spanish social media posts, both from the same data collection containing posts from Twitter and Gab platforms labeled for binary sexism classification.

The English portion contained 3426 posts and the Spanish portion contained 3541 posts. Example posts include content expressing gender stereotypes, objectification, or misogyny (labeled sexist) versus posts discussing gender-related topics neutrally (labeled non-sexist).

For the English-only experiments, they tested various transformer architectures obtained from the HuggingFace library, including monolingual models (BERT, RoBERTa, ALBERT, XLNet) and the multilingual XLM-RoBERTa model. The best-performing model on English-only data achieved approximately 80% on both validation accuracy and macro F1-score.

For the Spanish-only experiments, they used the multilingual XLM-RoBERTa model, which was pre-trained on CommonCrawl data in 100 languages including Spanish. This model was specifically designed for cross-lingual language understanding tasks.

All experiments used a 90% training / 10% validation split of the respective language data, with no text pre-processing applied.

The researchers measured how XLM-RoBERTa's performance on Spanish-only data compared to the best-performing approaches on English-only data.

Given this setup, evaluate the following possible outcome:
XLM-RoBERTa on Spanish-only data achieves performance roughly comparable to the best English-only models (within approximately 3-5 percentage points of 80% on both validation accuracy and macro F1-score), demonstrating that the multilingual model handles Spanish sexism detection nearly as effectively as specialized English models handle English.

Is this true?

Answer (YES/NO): NO